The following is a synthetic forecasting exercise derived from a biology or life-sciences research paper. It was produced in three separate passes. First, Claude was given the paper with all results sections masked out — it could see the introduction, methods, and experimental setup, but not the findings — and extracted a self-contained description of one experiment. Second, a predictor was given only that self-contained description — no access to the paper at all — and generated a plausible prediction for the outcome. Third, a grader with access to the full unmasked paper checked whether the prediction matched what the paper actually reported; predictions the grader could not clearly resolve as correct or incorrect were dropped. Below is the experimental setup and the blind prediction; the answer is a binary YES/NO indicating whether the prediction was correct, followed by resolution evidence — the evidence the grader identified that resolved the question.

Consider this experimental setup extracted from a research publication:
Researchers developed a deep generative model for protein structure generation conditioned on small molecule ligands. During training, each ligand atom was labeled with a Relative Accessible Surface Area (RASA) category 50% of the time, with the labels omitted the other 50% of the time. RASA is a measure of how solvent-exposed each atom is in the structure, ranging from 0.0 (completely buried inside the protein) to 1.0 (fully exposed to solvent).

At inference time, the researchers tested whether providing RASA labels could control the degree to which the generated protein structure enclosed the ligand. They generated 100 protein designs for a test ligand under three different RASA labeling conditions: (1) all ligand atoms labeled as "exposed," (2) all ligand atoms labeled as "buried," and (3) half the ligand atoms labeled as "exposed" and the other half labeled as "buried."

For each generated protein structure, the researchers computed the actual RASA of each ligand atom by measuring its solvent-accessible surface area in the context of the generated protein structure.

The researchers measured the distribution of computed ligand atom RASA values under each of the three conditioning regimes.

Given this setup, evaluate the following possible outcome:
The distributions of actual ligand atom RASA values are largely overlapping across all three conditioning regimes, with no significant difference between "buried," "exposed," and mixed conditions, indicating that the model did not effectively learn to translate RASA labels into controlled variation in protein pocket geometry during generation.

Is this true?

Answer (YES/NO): NO